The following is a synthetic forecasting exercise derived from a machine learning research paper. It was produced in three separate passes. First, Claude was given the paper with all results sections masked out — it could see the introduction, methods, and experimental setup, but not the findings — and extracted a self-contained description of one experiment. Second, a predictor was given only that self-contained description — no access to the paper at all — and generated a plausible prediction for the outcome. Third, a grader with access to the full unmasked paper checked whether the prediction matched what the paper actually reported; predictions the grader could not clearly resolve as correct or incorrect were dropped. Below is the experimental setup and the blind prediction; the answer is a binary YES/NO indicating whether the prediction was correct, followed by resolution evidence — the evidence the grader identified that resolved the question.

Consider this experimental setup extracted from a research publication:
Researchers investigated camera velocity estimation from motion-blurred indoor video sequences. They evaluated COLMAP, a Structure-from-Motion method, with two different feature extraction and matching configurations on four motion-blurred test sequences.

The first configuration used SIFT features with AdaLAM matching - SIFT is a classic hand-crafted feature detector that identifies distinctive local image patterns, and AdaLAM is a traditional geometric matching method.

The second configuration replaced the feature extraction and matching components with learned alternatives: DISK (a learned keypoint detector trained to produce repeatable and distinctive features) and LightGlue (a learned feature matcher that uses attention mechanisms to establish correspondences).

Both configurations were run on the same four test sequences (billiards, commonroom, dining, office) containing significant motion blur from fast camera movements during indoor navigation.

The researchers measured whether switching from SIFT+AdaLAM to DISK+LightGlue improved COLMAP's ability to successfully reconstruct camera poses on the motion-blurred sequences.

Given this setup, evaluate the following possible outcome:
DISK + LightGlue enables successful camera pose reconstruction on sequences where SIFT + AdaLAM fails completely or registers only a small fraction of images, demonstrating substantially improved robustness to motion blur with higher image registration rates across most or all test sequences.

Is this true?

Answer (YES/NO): YES